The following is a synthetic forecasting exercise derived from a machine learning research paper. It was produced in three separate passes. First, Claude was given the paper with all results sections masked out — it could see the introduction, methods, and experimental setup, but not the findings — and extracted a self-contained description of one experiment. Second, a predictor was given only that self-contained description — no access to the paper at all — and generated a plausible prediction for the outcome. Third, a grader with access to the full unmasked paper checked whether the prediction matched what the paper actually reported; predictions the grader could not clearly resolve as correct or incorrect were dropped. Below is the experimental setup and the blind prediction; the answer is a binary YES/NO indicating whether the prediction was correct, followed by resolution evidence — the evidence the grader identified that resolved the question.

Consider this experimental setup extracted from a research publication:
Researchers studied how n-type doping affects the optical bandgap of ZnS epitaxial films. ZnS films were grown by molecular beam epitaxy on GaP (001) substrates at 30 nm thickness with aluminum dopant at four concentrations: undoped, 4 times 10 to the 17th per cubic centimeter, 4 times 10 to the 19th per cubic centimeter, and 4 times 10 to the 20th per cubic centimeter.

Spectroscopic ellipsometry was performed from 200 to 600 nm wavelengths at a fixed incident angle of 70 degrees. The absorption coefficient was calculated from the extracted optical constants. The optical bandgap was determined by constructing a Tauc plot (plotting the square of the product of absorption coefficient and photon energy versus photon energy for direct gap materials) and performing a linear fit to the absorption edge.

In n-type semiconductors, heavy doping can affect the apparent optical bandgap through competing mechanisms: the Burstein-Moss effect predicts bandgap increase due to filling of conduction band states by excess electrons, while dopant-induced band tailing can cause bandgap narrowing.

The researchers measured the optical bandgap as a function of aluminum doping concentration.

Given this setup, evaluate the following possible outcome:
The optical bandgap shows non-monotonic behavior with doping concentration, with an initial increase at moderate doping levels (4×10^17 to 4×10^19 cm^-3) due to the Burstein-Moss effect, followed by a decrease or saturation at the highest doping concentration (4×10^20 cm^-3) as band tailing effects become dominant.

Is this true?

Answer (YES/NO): NO